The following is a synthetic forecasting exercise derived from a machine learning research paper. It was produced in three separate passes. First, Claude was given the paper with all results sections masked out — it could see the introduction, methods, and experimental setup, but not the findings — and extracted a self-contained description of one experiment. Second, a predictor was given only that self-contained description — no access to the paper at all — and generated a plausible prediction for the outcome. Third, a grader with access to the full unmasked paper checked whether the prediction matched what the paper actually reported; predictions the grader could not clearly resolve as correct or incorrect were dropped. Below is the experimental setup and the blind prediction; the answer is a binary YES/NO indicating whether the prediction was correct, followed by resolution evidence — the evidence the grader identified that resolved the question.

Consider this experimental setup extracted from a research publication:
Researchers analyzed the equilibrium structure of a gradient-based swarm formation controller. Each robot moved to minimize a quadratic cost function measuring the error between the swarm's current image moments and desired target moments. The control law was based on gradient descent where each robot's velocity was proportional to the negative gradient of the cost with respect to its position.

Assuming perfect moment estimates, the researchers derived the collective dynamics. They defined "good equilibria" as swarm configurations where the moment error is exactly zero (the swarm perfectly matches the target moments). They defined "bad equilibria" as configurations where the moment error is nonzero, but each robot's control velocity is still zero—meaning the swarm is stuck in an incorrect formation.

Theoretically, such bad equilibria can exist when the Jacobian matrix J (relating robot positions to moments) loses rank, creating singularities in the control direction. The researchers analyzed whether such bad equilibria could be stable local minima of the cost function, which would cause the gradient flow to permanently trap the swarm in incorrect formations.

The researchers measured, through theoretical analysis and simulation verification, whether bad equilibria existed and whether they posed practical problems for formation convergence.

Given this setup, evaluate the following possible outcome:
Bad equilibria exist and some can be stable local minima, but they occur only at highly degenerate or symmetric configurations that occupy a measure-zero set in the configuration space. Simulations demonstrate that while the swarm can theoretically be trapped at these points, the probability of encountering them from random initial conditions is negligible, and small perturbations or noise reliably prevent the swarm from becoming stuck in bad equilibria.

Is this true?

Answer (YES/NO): NO